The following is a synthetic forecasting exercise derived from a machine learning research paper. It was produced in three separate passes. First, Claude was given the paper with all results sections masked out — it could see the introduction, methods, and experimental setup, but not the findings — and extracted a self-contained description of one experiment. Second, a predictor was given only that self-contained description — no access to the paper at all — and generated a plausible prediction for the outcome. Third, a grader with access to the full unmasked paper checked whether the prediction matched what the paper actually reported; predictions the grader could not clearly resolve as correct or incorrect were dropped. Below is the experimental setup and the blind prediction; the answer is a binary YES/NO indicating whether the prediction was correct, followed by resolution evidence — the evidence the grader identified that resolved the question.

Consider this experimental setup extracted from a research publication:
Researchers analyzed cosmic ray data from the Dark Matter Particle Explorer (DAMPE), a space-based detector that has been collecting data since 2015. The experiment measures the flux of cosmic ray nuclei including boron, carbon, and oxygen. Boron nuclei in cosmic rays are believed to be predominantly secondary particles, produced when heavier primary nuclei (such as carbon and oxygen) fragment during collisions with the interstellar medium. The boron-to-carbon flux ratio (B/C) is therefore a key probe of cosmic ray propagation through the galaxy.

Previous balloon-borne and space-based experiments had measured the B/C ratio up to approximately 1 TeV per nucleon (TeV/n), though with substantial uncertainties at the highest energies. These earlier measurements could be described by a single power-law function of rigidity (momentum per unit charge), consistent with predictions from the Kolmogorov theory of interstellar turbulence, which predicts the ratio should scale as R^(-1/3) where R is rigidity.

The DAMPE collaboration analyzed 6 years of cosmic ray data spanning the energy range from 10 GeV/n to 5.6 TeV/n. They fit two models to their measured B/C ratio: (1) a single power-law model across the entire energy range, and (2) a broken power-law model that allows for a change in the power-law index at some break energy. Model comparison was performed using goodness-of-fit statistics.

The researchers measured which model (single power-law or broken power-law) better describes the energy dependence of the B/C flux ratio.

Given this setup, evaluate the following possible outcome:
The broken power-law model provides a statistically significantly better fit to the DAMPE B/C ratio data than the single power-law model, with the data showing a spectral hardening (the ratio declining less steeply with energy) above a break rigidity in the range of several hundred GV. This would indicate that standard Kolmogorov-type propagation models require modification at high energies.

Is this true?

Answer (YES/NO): NO